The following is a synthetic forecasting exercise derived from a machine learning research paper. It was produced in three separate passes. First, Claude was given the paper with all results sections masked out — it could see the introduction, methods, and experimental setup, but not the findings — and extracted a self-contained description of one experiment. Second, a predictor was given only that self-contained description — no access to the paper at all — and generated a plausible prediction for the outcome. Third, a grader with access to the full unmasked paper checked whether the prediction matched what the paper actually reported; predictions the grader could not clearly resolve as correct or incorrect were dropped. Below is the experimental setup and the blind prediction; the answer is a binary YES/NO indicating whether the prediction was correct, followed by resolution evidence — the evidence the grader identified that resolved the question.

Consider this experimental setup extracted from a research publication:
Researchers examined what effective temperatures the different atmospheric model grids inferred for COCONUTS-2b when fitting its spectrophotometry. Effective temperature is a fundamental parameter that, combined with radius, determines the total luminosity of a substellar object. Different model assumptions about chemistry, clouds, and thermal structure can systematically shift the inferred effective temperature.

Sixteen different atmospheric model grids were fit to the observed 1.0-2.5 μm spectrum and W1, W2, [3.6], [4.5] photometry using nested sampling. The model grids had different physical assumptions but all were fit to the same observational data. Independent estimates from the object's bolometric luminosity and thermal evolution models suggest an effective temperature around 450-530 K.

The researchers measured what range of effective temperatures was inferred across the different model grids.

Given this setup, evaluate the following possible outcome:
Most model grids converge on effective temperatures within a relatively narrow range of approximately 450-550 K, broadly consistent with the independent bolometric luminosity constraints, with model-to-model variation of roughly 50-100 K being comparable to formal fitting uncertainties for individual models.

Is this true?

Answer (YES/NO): NO